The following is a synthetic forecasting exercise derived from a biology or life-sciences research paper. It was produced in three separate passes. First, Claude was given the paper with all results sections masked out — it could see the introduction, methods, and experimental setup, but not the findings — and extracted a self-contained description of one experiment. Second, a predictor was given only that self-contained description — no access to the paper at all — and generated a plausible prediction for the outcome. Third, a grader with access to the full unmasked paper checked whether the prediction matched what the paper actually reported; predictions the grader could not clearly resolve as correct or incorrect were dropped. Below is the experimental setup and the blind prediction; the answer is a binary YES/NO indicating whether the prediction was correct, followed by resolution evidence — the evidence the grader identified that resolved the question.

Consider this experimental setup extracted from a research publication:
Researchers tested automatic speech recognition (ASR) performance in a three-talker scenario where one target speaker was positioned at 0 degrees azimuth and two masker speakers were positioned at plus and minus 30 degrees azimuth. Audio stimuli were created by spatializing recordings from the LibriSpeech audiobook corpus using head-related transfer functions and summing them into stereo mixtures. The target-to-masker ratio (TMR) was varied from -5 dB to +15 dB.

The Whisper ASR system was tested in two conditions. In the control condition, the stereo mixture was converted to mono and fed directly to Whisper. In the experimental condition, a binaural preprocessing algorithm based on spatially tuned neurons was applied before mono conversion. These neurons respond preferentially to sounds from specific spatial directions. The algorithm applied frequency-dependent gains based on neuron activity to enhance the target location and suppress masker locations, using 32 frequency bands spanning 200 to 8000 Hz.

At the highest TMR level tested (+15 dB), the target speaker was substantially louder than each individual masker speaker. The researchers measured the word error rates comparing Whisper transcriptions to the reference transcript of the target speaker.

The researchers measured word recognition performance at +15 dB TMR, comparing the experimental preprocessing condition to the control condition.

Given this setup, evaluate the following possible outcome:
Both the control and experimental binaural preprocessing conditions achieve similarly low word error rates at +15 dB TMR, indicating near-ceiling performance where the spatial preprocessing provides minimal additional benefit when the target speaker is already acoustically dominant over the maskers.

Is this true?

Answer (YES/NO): YES